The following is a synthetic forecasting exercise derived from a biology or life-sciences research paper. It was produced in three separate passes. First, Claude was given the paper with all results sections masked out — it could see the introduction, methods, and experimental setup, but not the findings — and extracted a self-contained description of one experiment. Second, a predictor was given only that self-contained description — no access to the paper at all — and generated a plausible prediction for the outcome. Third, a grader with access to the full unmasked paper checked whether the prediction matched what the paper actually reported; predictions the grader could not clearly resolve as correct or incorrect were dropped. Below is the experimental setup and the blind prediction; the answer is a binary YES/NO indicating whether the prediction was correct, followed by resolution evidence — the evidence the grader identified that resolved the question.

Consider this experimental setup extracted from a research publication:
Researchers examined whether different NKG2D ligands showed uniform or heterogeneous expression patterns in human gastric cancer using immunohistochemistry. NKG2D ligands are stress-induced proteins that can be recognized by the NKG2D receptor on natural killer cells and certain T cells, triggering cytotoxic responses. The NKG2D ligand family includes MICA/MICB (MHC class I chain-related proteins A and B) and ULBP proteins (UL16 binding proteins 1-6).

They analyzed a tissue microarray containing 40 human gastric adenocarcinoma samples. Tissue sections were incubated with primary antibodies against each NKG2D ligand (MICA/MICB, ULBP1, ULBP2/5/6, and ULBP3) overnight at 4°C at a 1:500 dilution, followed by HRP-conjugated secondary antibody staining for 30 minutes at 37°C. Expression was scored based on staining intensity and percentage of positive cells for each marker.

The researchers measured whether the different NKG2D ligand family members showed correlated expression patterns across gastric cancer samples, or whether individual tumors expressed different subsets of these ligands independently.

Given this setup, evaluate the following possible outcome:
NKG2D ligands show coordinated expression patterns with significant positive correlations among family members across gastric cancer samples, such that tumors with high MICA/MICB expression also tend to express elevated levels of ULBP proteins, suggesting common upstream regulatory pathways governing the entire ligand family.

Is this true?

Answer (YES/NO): NO